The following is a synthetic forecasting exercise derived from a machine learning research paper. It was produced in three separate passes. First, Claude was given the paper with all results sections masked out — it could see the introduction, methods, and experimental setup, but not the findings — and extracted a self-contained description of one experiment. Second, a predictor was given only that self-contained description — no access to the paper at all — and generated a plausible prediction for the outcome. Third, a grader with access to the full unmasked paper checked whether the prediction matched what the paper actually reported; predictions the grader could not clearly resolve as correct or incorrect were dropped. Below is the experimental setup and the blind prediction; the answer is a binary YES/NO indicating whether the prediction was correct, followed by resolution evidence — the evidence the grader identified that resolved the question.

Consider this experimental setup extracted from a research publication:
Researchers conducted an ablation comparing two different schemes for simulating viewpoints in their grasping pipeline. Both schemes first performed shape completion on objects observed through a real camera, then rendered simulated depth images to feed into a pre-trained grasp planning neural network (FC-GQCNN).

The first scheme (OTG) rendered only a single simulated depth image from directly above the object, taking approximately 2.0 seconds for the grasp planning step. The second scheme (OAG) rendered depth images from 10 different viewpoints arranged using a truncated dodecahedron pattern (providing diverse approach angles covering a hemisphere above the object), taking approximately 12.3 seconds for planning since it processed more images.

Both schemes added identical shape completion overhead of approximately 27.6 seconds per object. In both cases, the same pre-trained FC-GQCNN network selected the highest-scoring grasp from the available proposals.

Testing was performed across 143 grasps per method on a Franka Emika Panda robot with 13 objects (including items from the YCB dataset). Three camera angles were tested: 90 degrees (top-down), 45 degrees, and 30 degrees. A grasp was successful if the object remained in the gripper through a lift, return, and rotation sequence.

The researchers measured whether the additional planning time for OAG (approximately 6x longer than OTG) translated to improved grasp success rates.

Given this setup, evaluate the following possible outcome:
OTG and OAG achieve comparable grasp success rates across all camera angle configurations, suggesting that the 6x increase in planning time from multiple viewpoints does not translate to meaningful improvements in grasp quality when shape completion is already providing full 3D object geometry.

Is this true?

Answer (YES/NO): NO